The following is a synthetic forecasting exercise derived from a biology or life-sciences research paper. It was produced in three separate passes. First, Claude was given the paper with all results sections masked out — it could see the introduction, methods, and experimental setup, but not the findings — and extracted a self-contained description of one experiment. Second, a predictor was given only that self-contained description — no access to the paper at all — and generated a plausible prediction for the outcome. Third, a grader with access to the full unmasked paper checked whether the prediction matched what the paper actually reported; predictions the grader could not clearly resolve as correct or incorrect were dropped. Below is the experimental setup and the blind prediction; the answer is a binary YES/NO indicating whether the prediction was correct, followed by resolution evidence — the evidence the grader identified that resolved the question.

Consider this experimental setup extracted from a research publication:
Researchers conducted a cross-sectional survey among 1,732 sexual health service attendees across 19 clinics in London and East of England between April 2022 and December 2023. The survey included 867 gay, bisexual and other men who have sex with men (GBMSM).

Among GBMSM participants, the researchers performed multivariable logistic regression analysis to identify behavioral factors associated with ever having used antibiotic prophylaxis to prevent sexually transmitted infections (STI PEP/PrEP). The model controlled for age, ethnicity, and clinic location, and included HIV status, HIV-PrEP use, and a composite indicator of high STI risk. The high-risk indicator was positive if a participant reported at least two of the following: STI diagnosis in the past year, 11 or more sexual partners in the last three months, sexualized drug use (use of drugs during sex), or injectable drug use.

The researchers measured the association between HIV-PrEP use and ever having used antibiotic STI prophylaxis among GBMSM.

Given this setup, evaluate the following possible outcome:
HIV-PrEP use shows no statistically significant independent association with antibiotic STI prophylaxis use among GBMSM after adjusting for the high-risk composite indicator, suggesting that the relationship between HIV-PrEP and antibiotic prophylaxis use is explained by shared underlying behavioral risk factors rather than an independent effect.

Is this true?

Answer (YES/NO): YES